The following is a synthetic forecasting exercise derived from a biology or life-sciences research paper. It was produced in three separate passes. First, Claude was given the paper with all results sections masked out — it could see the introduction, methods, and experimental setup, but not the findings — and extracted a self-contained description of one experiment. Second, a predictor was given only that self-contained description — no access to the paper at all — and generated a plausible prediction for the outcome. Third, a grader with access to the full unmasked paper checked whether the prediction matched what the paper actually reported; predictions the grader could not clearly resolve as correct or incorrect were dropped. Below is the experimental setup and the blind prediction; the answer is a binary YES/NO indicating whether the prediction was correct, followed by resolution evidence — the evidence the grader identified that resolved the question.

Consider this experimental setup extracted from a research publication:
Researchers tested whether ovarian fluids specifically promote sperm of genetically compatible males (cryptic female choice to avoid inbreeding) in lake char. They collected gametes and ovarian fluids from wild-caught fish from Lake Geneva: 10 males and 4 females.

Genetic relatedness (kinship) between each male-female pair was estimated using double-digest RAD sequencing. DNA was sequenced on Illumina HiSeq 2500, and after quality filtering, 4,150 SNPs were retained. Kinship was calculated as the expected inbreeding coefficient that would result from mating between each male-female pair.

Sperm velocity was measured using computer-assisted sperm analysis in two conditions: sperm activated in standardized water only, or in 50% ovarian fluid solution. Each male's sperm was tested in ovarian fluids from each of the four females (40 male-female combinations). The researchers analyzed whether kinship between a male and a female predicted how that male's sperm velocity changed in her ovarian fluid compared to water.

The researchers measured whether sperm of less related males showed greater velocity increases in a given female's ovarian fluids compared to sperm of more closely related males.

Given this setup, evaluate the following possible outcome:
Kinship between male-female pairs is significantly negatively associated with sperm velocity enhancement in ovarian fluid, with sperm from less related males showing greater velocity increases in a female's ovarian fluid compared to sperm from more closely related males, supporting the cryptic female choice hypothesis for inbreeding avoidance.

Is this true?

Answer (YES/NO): NO